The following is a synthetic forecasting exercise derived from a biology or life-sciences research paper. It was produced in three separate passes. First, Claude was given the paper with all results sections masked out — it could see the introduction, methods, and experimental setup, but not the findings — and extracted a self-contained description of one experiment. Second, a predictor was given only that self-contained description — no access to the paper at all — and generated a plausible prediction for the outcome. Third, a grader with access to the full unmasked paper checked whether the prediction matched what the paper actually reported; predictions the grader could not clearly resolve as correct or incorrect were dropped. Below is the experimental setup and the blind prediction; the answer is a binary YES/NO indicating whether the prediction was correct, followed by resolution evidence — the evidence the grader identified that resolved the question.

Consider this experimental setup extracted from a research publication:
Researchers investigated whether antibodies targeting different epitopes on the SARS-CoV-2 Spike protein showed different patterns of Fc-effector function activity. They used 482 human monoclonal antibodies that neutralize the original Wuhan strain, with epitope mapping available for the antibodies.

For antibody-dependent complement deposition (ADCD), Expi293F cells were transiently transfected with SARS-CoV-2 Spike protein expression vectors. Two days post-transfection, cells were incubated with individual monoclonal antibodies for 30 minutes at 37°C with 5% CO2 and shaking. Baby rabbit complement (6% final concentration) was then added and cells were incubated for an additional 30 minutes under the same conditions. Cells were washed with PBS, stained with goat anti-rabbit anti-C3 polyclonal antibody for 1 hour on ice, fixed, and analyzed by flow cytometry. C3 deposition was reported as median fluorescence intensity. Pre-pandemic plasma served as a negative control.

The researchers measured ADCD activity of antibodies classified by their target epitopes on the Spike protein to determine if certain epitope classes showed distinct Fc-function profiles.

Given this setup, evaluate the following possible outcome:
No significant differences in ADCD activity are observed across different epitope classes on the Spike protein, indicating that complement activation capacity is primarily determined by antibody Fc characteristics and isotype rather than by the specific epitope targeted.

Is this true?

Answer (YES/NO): NO